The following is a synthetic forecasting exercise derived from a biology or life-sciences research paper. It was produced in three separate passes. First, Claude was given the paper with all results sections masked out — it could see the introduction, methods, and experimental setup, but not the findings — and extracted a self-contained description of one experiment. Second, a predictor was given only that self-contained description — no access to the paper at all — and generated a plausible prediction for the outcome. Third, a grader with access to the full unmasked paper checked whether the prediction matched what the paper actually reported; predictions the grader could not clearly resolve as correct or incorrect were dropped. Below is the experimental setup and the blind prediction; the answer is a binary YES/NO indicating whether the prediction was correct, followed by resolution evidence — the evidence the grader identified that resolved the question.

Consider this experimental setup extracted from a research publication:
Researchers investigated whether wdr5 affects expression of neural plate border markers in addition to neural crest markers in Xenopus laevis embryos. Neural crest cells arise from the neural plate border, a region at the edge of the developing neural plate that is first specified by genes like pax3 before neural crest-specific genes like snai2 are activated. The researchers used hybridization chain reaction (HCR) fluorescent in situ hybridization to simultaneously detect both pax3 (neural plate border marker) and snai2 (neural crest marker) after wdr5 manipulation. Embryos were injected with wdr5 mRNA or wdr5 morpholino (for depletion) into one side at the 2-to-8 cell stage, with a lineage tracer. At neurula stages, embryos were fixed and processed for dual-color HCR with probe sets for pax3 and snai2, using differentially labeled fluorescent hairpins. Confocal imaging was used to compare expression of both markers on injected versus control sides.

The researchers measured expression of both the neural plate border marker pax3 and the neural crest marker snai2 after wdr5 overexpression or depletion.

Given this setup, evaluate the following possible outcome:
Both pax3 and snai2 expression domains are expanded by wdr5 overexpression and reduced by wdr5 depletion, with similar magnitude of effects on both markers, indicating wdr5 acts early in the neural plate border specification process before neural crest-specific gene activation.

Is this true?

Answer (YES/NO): NO